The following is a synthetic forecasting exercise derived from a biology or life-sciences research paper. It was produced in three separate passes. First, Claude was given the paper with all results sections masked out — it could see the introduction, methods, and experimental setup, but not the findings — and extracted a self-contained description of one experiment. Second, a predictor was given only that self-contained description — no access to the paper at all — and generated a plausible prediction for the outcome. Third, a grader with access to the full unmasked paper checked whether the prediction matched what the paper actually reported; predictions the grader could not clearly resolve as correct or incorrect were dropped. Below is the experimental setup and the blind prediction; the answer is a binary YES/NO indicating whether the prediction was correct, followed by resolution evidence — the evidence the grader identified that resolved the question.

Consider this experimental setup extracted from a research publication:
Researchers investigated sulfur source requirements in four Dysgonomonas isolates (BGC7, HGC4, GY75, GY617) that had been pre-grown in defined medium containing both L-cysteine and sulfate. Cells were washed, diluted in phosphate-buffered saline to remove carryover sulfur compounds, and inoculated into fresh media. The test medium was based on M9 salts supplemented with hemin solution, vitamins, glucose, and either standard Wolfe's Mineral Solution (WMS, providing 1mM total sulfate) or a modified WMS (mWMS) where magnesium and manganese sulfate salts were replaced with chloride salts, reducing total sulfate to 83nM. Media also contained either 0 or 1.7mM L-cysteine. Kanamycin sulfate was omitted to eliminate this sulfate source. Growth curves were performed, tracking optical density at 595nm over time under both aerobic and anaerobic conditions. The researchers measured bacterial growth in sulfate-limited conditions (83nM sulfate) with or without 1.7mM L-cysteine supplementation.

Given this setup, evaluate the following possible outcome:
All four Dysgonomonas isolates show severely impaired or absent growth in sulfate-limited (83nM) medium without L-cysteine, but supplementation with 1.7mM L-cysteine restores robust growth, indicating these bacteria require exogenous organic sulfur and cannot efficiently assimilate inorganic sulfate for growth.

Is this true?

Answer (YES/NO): YES